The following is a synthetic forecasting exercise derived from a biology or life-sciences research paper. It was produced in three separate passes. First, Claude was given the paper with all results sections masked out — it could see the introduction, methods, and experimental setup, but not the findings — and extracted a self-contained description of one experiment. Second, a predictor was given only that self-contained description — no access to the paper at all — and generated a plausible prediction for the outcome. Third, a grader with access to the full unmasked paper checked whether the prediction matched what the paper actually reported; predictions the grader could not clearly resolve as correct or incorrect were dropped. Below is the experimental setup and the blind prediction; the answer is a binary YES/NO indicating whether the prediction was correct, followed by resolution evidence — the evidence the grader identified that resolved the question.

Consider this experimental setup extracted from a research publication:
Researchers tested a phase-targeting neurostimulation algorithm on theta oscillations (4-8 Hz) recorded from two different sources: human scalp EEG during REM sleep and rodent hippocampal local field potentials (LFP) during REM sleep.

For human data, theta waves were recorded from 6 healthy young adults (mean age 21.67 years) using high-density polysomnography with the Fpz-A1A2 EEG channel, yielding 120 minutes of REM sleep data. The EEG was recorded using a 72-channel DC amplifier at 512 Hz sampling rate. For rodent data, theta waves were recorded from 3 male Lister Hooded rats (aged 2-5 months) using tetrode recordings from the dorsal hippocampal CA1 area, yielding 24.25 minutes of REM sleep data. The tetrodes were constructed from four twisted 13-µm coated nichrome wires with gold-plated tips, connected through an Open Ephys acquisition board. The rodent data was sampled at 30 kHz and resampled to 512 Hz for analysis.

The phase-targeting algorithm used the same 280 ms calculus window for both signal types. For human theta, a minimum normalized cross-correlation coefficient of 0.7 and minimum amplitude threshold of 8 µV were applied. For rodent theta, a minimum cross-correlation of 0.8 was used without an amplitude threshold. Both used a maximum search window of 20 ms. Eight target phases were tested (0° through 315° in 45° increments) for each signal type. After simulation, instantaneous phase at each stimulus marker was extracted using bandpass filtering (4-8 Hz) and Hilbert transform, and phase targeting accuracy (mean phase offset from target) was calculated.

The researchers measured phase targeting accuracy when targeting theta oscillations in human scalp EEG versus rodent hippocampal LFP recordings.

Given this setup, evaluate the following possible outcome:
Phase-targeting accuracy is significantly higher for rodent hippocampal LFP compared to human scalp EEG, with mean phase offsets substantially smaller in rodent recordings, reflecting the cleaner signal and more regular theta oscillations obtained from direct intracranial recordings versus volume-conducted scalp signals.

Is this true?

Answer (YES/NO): YES